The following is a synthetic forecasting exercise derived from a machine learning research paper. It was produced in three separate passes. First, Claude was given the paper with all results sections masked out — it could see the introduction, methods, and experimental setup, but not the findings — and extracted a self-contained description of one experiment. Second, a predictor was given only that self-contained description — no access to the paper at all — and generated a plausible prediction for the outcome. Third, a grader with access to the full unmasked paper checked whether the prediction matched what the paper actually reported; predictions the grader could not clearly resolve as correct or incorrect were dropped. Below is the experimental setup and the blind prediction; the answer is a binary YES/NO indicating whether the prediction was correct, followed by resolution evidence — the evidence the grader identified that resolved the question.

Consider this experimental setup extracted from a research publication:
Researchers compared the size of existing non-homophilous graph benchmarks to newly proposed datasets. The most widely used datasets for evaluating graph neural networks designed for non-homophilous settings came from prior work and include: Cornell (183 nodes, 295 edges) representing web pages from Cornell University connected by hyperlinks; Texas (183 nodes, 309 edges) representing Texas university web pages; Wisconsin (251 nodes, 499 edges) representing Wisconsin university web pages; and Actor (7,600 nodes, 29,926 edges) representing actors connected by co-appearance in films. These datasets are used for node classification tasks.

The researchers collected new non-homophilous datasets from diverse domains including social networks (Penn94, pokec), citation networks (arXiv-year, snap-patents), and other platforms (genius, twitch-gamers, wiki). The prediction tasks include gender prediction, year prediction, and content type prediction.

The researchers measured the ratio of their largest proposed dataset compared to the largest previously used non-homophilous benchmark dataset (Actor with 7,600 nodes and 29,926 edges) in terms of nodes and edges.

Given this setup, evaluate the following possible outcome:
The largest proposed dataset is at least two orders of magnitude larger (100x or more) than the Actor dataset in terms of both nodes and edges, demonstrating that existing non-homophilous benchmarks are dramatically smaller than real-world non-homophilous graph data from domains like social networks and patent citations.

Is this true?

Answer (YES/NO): YES